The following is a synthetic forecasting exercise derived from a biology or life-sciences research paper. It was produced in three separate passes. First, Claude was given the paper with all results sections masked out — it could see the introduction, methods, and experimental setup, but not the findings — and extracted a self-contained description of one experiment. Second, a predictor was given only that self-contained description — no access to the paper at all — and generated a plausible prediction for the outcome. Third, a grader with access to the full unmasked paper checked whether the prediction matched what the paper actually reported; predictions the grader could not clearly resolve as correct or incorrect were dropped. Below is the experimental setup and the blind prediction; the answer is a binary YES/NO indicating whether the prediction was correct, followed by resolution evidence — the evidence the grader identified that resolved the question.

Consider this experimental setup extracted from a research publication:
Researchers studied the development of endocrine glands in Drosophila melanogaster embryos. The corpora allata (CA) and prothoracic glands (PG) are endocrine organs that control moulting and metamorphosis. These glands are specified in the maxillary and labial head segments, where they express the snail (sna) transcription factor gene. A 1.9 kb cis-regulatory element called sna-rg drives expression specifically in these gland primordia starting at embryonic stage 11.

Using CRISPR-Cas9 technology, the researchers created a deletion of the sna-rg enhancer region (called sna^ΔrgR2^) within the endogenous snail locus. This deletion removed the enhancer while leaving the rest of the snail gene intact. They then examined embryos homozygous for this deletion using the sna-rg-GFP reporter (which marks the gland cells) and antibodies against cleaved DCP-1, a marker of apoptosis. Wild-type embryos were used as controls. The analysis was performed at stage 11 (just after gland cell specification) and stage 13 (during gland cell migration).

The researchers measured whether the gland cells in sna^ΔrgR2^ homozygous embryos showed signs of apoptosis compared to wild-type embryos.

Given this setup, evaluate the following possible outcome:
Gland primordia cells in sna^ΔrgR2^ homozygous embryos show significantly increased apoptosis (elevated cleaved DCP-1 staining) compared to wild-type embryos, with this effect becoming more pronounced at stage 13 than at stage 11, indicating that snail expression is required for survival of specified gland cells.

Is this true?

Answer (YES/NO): YES